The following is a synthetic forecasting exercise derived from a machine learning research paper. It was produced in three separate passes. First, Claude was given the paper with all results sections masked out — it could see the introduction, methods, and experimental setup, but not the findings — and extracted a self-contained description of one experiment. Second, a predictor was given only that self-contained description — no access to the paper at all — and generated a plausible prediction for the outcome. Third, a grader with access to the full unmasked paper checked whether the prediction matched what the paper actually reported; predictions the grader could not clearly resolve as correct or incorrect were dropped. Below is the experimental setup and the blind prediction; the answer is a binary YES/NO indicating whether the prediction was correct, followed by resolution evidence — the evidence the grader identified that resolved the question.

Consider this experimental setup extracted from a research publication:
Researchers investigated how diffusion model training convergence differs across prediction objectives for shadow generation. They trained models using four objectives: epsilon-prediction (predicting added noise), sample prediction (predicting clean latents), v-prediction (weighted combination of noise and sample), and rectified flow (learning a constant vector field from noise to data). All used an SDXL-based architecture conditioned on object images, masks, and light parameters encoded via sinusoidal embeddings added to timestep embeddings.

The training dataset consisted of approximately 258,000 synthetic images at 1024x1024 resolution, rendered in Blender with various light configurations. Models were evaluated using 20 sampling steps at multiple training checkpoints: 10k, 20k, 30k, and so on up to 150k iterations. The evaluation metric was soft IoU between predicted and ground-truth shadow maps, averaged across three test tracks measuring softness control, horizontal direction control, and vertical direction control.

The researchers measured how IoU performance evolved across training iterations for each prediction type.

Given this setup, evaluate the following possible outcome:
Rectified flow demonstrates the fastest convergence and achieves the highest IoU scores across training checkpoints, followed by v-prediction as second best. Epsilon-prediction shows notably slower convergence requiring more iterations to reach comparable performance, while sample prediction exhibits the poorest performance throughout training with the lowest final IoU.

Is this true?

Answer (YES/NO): NO